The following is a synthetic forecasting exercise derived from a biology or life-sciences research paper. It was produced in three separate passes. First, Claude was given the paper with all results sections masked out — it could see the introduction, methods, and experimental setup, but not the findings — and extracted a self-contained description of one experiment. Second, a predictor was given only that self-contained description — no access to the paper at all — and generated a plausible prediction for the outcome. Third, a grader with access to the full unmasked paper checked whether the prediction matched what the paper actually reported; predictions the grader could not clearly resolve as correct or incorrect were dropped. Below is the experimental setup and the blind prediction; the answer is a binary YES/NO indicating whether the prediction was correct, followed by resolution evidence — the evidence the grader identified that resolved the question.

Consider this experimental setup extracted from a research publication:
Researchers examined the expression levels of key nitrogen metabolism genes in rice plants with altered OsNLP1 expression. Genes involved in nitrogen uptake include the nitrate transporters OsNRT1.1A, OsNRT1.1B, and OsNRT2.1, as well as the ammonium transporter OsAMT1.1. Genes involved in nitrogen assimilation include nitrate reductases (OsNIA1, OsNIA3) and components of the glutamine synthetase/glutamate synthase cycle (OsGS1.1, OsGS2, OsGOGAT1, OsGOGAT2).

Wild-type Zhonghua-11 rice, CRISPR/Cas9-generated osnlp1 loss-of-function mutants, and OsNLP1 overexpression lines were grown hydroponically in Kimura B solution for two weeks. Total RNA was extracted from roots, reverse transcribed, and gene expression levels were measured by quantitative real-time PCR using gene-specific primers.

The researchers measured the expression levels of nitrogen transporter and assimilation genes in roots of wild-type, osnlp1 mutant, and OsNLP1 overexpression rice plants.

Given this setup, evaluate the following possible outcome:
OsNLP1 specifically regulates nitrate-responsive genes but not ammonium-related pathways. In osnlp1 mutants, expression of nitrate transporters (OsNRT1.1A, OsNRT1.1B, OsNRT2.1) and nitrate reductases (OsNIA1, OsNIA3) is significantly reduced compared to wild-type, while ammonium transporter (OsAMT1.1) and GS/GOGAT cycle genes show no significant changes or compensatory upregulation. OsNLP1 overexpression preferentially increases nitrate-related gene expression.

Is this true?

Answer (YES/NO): NO